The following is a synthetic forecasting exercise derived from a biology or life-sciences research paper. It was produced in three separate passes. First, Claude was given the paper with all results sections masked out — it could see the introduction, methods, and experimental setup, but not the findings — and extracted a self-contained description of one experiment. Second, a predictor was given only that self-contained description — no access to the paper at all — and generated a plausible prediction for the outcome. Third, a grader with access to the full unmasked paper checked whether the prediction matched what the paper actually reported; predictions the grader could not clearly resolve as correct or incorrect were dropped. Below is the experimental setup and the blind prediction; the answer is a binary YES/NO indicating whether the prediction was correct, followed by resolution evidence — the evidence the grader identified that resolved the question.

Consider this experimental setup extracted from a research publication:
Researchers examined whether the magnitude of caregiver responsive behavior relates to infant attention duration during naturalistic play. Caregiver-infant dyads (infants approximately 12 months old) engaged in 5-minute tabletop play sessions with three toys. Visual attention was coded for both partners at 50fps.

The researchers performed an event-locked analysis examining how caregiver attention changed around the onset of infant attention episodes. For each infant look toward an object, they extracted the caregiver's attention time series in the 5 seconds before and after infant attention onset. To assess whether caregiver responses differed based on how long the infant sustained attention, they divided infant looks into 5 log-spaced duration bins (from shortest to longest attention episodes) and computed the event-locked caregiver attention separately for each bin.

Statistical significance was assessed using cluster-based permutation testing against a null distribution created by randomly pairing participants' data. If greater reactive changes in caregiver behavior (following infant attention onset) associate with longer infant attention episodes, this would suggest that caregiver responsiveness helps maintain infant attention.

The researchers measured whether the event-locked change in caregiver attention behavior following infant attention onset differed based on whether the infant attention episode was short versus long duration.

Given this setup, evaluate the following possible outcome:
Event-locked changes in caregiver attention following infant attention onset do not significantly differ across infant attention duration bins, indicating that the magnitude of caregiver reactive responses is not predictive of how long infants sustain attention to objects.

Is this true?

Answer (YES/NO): NO